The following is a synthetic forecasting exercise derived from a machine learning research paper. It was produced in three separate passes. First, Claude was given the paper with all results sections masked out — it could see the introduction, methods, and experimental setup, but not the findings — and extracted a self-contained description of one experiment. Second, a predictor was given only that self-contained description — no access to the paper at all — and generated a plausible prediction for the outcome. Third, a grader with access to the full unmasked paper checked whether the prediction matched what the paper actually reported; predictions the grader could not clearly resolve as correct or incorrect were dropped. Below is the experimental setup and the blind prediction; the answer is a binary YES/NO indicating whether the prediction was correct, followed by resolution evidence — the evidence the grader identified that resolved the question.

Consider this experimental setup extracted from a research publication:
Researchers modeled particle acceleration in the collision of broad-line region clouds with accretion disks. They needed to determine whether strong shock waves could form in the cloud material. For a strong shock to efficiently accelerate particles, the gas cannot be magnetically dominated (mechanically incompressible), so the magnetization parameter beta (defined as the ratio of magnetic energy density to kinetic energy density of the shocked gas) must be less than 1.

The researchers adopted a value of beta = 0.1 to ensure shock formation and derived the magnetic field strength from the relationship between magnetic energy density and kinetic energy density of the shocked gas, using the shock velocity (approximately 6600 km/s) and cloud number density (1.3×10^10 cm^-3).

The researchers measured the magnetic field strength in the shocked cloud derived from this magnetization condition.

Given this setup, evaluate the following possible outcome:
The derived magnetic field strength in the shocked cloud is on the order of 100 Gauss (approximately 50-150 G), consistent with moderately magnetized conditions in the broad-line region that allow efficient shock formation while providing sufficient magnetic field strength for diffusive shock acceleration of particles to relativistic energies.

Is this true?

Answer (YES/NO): NO